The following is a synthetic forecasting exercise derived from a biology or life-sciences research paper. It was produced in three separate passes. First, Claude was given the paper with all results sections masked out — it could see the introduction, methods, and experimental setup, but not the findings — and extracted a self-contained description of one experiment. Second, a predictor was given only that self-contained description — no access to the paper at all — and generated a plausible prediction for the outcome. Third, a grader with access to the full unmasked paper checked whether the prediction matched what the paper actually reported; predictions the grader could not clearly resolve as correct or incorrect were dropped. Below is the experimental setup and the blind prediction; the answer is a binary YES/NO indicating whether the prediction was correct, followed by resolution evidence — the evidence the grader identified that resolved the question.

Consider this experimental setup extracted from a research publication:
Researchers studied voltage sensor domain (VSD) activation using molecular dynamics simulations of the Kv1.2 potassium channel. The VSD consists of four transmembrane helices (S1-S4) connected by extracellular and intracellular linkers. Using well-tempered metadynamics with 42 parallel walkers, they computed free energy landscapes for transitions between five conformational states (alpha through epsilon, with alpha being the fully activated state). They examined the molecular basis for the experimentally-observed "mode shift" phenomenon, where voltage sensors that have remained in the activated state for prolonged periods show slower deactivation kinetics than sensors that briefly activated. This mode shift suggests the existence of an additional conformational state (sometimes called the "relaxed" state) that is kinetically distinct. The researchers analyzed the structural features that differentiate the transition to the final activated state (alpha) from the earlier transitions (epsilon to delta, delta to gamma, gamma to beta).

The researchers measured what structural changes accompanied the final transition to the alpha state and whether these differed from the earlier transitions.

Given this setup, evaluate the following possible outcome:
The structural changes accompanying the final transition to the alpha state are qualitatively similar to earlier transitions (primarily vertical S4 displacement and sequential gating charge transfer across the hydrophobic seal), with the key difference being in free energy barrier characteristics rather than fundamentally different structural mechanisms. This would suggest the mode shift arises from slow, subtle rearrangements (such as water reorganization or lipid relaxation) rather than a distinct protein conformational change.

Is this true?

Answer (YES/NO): NO